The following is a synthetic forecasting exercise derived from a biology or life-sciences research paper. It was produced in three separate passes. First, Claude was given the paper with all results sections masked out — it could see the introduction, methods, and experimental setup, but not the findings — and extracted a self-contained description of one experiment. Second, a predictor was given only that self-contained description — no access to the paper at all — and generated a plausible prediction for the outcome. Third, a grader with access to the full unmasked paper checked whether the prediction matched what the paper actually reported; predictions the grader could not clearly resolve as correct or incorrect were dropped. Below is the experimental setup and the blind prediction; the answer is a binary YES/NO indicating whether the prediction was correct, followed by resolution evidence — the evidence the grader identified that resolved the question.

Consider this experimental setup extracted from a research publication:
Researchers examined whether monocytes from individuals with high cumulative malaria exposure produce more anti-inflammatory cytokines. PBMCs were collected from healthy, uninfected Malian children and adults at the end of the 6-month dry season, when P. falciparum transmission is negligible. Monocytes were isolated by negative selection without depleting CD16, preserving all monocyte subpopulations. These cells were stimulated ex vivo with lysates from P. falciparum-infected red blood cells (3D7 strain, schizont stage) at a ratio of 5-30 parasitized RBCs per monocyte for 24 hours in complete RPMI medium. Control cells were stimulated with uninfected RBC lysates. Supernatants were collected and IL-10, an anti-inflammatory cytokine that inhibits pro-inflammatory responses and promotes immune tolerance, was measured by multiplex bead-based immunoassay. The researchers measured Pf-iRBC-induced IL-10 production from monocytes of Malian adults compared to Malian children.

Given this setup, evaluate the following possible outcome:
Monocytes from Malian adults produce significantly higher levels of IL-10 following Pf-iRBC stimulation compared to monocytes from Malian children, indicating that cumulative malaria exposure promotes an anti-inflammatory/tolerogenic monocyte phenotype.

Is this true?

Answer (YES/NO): YES